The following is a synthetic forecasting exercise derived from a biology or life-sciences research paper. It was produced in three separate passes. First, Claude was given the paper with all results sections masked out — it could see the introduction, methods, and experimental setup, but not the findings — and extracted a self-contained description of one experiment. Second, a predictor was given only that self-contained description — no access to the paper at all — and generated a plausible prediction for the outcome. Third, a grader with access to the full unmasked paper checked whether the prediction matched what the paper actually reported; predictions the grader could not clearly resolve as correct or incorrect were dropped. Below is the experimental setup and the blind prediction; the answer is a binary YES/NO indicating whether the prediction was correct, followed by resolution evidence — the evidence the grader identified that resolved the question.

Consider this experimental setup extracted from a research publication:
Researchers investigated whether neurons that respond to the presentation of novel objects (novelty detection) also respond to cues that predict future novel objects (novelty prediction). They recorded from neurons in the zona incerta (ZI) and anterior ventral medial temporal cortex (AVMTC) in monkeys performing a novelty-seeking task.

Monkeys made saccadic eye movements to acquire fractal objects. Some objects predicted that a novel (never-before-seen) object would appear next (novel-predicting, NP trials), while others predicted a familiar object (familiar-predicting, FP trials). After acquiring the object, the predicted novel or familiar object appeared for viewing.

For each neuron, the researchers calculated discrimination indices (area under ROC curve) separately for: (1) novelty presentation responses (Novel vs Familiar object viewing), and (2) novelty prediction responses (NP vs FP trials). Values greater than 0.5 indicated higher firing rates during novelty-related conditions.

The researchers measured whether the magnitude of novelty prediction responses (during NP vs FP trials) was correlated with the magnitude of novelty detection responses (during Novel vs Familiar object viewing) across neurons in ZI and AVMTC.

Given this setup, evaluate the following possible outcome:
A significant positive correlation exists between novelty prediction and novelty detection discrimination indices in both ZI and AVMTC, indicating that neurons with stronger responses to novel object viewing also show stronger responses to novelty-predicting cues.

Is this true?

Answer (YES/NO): YES